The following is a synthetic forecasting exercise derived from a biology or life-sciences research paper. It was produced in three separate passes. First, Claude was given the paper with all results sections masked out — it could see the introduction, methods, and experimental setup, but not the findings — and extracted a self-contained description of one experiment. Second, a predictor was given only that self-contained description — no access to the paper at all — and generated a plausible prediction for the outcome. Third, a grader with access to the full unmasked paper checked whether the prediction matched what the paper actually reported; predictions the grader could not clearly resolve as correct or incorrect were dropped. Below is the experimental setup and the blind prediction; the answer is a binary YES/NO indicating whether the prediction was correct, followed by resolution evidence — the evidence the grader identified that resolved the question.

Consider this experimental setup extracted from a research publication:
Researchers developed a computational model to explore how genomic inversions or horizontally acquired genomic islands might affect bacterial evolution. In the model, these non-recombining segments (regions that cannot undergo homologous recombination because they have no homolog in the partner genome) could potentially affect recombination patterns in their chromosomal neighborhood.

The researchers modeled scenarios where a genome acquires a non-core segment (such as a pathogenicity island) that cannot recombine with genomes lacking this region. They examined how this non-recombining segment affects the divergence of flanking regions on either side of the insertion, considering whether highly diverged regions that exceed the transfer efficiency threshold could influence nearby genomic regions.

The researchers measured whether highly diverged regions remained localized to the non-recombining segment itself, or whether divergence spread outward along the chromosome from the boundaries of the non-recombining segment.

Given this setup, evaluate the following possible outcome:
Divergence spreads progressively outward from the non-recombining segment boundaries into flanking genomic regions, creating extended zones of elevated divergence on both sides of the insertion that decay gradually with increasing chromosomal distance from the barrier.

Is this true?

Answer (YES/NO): YES